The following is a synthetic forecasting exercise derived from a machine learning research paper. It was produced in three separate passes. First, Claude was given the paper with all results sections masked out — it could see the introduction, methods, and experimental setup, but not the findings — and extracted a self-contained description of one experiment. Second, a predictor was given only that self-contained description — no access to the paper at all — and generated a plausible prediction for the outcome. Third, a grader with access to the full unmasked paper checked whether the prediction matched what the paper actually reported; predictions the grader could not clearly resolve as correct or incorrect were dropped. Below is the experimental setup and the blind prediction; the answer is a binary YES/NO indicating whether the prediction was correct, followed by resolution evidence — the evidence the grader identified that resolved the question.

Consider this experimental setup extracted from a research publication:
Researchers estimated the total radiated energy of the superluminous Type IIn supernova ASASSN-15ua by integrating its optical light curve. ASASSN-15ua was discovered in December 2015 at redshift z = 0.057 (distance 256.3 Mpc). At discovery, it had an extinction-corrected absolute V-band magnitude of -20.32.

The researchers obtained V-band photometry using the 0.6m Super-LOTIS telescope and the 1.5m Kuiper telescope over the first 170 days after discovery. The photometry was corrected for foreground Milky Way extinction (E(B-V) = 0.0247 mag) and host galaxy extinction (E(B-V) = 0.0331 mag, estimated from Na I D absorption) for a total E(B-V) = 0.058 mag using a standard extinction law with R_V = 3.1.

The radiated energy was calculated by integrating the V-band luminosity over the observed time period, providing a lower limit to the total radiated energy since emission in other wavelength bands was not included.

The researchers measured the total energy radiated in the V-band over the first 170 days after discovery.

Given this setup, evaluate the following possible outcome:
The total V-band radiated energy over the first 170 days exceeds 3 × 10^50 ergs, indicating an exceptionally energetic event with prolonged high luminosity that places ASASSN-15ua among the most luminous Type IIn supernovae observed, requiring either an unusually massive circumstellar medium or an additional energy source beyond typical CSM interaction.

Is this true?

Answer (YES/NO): NO